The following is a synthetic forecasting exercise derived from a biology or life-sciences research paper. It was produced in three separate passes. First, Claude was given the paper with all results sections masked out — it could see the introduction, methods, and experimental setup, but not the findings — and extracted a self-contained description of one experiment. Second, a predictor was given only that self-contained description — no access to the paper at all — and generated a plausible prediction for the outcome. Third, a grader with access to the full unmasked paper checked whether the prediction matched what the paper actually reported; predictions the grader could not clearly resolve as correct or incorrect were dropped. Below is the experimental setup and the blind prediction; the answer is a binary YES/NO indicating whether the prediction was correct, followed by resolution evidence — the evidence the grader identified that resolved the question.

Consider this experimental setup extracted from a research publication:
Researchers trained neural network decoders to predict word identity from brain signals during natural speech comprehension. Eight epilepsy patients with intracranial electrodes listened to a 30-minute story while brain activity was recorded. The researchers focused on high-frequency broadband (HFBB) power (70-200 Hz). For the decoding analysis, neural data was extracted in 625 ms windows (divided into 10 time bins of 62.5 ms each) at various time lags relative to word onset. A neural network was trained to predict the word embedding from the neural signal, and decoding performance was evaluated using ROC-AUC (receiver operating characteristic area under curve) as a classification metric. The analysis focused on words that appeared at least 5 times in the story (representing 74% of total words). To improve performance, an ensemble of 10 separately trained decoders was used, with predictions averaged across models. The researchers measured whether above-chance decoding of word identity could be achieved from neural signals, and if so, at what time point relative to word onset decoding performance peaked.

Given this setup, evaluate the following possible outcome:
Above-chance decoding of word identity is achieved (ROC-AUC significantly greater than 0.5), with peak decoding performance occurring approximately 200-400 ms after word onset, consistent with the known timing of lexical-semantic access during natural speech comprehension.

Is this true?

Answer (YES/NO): NO